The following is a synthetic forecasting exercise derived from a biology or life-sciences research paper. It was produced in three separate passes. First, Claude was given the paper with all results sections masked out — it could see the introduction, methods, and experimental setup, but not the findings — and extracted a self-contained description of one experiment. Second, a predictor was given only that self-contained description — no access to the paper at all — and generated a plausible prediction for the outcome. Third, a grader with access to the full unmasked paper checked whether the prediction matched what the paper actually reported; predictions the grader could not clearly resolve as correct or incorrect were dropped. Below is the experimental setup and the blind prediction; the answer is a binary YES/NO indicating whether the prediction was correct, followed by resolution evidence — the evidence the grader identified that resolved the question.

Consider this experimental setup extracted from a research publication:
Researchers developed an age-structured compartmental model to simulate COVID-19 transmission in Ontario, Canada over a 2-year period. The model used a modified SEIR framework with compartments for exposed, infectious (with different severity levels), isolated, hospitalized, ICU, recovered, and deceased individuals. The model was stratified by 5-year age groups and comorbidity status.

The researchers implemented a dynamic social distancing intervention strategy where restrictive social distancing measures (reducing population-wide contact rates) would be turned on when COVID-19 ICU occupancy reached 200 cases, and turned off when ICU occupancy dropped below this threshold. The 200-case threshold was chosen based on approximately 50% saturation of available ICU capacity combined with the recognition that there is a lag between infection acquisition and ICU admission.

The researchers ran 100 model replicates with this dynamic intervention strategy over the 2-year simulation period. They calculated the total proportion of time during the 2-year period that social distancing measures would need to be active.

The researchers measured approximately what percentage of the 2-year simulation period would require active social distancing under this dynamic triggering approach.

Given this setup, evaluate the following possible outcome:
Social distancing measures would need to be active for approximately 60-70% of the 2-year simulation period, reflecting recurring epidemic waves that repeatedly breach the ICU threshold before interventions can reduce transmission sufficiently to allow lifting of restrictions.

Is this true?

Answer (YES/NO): NO